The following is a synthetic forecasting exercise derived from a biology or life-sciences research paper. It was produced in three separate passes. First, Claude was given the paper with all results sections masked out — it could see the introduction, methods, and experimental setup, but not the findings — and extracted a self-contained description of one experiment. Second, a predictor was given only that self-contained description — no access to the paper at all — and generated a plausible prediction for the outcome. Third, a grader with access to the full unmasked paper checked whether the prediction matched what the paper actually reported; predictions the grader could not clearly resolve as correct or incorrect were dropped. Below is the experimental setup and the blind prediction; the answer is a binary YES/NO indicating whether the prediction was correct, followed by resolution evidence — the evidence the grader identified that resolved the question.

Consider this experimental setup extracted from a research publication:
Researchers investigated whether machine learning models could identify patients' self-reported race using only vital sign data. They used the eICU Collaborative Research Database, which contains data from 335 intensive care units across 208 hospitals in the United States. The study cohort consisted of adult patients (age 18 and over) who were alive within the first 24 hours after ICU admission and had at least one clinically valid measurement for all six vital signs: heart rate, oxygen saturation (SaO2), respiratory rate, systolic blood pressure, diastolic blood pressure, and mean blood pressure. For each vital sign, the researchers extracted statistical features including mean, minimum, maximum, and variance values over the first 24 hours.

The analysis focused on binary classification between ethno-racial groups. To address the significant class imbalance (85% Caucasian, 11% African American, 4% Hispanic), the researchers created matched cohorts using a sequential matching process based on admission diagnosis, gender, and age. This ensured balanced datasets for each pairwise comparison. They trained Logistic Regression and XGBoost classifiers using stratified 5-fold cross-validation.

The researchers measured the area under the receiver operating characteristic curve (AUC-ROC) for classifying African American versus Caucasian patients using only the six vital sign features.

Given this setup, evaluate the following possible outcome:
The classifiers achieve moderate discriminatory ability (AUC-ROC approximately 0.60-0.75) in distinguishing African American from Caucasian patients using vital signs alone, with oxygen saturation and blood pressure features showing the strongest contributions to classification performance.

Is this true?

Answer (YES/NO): YES